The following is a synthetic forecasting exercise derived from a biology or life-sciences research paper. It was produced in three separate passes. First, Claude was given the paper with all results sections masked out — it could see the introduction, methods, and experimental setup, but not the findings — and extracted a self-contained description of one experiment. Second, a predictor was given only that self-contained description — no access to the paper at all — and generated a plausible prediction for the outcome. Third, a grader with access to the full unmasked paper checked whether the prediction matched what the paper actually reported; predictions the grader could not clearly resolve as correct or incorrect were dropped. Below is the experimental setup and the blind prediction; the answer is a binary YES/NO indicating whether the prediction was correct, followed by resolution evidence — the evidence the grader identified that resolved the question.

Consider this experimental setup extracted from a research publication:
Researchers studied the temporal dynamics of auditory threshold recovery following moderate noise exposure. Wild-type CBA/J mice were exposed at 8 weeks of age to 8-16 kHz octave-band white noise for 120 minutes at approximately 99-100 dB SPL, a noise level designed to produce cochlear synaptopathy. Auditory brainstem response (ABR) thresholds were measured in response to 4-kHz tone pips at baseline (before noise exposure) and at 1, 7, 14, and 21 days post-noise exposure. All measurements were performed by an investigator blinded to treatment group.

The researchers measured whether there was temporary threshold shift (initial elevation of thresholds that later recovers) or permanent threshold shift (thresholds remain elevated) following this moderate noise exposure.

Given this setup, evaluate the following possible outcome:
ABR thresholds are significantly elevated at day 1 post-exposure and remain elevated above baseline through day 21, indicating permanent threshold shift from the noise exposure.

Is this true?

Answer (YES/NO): YES